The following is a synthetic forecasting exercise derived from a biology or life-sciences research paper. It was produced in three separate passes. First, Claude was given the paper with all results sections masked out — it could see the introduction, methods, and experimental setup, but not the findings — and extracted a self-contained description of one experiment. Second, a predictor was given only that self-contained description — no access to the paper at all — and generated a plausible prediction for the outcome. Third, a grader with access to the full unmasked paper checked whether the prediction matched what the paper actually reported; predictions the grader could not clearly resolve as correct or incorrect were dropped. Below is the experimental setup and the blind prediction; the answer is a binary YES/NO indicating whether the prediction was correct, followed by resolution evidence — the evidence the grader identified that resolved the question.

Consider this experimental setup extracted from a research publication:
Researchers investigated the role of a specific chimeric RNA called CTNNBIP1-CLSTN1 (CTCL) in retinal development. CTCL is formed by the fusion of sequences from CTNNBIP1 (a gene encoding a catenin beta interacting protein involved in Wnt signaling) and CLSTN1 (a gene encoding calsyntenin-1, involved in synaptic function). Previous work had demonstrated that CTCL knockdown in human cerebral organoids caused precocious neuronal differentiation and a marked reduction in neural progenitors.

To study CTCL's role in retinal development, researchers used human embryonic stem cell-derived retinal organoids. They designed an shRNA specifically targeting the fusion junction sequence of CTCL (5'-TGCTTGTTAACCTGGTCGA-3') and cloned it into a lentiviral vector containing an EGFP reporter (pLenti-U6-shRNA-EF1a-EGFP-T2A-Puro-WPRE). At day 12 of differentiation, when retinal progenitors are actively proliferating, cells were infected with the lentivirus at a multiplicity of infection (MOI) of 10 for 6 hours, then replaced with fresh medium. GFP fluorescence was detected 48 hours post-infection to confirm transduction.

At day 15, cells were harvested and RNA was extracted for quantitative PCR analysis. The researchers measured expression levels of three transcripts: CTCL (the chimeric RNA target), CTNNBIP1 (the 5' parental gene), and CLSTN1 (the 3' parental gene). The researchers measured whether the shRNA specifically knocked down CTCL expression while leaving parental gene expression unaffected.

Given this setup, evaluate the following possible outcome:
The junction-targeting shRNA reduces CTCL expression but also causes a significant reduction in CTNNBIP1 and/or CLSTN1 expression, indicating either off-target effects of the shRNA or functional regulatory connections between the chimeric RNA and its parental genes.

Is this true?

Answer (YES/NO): NO